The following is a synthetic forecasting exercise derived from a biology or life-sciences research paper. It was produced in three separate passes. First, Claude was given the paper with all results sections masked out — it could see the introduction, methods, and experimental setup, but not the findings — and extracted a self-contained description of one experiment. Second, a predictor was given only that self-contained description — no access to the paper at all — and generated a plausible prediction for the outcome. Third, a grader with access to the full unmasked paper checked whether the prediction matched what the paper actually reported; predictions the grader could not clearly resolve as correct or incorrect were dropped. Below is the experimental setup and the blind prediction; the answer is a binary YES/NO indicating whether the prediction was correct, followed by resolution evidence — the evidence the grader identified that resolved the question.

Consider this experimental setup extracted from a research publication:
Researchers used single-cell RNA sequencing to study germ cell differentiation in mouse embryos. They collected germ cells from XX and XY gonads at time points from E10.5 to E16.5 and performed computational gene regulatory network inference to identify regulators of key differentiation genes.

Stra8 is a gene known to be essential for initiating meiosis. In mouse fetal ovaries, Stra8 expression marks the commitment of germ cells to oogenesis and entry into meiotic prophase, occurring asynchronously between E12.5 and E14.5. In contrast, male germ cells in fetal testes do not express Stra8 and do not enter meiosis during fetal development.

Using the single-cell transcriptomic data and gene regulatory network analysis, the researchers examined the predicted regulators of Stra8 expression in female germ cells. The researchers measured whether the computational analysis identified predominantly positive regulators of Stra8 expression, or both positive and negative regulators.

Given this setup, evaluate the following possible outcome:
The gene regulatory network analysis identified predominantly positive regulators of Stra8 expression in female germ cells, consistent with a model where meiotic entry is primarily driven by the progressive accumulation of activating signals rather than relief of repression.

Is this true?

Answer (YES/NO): NO